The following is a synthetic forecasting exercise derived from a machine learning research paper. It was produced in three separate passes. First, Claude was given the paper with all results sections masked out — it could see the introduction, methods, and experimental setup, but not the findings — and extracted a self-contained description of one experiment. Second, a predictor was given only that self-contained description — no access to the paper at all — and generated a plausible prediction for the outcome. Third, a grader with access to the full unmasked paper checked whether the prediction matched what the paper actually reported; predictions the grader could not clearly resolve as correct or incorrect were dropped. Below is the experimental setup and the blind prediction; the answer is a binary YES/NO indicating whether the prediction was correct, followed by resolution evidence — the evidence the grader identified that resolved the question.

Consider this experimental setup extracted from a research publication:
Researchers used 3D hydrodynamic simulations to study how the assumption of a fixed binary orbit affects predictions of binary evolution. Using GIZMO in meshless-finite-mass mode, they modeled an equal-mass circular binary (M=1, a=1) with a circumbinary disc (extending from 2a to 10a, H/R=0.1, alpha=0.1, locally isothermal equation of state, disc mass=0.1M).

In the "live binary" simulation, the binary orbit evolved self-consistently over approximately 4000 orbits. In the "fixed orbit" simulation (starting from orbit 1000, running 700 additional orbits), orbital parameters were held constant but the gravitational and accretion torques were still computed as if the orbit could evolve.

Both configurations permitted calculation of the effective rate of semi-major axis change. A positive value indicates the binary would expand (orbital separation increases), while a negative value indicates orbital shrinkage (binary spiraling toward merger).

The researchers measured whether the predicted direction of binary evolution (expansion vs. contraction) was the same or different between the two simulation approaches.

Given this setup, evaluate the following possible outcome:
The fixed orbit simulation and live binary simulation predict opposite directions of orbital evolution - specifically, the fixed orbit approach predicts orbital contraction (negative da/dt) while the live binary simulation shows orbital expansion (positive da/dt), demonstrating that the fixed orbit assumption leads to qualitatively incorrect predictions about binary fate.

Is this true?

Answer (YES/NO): NO